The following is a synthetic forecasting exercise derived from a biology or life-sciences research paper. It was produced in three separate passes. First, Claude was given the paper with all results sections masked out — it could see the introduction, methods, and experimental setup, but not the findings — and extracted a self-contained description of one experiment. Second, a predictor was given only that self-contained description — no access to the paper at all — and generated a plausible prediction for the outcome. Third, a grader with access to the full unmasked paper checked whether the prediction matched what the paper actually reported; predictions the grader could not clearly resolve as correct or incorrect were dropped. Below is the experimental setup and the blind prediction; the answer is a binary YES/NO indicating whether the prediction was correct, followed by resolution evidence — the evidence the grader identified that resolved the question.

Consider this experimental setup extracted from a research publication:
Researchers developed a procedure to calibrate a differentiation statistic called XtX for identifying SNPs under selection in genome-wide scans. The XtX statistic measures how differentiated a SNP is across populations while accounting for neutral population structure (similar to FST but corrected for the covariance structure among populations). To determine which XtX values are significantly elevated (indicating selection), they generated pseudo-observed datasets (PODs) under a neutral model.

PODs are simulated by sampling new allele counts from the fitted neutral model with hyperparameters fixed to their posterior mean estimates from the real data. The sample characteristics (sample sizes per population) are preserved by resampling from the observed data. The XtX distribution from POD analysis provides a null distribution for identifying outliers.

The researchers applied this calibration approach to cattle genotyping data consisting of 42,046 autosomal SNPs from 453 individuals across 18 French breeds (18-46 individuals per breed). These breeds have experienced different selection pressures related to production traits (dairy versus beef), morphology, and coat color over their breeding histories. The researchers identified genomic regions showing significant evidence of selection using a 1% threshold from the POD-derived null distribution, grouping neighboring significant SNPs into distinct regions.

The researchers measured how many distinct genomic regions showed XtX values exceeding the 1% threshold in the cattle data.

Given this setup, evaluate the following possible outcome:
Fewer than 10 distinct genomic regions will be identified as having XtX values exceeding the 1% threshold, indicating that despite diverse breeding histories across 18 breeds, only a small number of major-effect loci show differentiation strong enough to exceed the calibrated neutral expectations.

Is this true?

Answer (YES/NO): NO